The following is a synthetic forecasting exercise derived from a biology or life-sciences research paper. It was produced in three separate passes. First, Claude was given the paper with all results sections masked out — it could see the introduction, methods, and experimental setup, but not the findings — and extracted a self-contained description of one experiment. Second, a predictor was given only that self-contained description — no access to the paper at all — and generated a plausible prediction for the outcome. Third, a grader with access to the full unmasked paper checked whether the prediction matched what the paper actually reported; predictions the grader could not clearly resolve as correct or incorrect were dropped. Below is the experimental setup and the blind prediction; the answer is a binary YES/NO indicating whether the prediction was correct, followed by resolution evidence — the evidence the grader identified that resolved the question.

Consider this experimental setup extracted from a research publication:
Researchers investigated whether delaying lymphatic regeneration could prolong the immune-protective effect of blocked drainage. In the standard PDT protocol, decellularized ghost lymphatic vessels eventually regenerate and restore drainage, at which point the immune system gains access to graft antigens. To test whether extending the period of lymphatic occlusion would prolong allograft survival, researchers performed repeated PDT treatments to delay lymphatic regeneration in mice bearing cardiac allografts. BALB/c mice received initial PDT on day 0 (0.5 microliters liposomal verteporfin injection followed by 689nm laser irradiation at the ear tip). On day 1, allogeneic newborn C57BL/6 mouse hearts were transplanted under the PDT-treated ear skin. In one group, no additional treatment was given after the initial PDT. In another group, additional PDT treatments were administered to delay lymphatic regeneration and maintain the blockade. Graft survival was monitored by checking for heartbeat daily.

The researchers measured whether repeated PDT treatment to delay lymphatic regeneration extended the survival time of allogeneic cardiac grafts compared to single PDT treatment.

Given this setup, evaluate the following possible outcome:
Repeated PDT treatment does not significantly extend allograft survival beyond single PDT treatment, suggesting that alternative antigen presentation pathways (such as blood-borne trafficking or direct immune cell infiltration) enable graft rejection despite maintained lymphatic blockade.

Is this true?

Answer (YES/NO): NO